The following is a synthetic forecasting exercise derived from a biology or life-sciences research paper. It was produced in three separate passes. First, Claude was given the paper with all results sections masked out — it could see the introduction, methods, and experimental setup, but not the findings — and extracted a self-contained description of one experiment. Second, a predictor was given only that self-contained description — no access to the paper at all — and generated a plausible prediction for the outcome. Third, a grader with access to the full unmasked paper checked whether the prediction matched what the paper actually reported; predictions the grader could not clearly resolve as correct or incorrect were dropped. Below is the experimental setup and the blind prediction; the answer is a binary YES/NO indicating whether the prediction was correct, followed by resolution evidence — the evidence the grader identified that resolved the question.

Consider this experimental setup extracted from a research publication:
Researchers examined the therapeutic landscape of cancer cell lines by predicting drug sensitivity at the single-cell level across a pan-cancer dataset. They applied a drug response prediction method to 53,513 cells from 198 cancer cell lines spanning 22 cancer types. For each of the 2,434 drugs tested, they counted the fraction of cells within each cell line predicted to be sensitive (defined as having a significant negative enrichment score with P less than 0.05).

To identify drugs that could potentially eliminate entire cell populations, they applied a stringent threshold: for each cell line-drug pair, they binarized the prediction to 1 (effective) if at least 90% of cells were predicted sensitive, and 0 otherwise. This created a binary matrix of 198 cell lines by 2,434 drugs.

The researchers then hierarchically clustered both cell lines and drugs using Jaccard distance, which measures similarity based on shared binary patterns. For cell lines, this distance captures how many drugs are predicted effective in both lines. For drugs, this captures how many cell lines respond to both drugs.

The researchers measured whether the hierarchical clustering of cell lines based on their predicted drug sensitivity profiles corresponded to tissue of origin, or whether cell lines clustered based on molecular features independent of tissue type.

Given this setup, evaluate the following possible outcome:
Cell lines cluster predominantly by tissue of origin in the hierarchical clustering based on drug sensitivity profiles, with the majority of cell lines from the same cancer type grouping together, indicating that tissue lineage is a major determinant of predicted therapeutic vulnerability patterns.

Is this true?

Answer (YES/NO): NO